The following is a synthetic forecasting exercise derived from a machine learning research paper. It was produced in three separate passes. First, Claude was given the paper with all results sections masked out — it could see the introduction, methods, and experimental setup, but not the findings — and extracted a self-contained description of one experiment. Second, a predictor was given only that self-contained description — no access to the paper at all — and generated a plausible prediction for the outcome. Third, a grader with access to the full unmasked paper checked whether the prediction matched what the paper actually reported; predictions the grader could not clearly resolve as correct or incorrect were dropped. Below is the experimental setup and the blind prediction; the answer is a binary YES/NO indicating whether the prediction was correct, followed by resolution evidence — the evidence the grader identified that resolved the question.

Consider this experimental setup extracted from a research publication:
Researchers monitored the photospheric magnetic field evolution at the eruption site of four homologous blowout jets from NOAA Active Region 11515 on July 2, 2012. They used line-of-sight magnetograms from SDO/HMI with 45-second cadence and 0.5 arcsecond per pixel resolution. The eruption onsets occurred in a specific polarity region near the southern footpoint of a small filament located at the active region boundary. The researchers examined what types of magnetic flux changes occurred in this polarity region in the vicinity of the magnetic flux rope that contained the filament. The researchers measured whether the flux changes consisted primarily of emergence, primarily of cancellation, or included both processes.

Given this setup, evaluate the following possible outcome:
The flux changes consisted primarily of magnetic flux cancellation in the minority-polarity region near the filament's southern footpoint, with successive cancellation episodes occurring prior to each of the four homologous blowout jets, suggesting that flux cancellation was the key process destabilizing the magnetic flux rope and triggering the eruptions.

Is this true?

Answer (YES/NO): NO